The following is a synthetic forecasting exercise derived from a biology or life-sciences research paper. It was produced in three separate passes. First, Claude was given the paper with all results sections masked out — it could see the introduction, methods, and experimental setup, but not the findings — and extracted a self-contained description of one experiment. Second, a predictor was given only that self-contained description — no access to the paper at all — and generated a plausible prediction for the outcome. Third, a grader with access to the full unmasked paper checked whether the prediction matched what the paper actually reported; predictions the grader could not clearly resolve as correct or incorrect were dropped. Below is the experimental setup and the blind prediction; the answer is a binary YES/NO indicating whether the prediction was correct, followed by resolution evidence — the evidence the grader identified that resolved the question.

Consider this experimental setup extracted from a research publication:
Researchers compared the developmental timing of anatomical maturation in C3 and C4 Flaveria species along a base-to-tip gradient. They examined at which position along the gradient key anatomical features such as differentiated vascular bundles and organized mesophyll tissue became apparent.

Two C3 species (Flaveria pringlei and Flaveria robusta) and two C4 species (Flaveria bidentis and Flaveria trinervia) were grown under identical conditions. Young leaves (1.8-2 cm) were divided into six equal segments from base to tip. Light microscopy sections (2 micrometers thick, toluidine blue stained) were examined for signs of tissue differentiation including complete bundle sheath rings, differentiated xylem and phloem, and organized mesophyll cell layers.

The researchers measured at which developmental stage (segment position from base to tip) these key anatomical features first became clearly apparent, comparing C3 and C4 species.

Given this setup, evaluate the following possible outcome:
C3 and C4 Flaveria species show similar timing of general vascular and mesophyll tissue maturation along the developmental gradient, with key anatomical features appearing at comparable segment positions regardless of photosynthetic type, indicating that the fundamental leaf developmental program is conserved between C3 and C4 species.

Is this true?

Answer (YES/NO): NO